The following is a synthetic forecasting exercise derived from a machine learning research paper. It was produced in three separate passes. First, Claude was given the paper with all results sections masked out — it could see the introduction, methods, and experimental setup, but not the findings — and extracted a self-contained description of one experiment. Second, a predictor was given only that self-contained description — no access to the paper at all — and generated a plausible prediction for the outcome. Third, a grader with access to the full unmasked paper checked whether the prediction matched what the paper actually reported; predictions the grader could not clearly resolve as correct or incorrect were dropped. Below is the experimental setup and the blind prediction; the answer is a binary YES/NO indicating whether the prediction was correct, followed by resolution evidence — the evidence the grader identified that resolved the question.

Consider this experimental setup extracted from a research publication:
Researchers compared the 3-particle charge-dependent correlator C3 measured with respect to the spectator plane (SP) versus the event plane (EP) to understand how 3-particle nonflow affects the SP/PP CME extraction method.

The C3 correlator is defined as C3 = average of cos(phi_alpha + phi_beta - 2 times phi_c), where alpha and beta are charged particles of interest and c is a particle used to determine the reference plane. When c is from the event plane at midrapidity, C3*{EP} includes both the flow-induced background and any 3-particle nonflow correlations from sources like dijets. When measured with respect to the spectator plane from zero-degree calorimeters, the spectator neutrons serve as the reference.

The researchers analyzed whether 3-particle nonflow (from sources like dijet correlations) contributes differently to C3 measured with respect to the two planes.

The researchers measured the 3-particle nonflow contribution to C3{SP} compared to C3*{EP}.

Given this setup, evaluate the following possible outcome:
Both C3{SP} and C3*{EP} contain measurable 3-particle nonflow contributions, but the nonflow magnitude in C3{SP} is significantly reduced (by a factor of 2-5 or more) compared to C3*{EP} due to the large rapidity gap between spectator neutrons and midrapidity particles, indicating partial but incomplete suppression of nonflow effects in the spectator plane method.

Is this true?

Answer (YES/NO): NO